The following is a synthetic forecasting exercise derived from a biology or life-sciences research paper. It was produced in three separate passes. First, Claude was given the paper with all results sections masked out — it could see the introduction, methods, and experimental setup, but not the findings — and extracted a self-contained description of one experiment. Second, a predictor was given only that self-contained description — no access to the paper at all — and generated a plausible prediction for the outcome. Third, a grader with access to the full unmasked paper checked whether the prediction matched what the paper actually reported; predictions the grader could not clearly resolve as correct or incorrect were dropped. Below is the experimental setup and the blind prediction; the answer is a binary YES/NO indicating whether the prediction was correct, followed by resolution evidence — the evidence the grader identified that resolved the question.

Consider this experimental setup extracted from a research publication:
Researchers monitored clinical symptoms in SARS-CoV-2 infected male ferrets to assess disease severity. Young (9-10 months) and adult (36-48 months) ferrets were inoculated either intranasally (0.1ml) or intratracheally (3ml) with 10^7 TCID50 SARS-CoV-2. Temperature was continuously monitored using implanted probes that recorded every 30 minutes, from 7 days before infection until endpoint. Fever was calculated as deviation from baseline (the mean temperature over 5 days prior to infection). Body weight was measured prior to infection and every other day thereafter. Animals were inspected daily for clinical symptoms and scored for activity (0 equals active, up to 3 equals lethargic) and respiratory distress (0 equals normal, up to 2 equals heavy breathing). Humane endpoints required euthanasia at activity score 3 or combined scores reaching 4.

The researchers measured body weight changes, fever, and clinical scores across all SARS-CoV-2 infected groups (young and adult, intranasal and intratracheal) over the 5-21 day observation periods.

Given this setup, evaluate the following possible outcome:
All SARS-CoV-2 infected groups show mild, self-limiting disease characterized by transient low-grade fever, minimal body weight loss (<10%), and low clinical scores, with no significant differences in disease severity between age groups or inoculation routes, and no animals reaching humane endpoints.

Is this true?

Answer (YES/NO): NO